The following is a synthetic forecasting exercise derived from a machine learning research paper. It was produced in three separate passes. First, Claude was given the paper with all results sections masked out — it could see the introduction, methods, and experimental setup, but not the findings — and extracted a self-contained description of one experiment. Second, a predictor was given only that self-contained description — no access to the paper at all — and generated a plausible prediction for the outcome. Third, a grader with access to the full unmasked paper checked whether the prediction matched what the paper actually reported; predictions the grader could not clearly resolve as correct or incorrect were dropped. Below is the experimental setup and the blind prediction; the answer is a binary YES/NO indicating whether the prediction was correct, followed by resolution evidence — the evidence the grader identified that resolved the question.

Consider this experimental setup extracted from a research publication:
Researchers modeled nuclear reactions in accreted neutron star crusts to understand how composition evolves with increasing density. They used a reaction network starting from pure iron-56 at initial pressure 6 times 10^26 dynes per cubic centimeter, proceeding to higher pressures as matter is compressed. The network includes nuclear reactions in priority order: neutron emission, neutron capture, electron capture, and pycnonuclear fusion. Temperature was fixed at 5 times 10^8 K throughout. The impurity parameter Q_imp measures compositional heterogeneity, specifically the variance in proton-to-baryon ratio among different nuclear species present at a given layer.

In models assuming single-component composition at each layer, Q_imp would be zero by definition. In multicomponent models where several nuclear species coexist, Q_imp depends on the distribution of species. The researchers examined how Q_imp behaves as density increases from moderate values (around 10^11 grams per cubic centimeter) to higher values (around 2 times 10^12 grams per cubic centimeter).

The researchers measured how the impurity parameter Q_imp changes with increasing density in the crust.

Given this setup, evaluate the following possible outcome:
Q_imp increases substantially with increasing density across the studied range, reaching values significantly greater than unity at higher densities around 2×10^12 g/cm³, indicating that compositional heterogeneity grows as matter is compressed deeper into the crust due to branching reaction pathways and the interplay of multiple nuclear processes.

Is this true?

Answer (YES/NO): NO